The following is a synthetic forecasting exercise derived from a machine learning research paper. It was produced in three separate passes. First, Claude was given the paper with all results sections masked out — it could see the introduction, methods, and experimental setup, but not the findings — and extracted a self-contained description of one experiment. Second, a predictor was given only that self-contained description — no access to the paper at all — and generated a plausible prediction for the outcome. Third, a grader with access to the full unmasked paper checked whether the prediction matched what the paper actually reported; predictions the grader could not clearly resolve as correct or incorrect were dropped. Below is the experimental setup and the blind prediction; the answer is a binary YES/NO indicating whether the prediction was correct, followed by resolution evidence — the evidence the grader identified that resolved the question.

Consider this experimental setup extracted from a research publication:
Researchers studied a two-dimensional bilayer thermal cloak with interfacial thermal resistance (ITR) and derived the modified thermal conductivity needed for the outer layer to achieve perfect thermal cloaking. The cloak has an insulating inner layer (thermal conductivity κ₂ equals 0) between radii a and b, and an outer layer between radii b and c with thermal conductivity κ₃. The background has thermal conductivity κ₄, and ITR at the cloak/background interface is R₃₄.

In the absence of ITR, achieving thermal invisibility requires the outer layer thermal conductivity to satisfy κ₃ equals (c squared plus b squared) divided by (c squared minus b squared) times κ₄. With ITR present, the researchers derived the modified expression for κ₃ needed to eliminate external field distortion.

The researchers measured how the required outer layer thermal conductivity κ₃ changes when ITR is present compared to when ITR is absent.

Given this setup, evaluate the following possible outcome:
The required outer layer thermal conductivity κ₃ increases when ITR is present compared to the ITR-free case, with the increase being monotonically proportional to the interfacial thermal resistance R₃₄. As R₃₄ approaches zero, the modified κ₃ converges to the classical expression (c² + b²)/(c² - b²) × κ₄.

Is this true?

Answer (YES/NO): NO